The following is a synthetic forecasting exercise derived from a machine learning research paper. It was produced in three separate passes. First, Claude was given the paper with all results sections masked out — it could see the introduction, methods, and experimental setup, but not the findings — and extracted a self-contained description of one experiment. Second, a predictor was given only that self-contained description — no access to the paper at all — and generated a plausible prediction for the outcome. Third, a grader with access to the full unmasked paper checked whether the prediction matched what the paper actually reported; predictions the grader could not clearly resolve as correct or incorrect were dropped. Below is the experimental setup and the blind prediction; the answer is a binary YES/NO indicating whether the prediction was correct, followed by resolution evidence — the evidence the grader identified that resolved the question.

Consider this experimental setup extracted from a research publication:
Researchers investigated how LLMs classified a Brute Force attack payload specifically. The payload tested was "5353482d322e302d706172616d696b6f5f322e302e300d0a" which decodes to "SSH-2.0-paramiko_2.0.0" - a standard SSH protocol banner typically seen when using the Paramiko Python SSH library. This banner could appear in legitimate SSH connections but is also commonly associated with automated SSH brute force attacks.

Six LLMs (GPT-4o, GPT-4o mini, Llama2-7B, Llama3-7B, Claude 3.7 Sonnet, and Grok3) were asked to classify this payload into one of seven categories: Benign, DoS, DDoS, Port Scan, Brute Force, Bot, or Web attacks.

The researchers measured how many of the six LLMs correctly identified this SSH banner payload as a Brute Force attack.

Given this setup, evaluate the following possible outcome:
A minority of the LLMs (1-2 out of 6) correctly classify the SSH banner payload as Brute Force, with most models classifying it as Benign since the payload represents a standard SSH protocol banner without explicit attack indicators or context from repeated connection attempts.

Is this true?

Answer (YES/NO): NO